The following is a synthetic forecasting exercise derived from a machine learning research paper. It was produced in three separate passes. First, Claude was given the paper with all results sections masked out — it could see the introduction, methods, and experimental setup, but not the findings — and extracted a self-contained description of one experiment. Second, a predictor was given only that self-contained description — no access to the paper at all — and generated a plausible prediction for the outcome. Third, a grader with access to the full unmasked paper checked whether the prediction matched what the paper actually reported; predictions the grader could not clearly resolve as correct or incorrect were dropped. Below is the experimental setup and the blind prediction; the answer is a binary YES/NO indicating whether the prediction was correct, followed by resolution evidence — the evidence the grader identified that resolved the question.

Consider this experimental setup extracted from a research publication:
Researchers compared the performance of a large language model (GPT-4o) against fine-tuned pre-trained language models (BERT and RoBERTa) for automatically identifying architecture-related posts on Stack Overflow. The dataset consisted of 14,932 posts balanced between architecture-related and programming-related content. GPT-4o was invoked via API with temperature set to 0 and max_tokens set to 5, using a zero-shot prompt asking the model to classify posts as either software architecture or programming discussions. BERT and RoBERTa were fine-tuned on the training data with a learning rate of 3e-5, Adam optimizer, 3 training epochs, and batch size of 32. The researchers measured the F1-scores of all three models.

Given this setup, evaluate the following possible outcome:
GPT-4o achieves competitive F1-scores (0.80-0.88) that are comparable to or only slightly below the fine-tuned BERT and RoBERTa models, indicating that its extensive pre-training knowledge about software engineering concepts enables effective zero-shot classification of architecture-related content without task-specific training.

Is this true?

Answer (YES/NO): NO